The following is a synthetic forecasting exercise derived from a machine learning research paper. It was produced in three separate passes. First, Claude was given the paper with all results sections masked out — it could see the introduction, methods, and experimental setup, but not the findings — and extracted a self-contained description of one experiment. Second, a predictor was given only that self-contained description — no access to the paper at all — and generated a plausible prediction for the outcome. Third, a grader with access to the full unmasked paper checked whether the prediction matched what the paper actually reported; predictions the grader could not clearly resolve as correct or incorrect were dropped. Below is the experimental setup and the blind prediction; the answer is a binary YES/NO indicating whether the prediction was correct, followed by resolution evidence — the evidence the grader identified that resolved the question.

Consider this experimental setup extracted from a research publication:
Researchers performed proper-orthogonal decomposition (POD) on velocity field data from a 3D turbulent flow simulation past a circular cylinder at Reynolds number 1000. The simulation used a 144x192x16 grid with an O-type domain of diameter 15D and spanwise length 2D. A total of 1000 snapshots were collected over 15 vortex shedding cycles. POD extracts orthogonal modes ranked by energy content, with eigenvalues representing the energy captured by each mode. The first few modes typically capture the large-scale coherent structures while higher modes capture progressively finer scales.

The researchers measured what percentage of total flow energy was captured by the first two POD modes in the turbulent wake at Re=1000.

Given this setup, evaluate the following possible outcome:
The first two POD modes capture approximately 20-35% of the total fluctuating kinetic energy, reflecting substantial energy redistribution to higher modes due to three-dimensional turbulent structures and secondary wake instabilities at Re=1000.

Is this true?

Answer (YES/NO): NO